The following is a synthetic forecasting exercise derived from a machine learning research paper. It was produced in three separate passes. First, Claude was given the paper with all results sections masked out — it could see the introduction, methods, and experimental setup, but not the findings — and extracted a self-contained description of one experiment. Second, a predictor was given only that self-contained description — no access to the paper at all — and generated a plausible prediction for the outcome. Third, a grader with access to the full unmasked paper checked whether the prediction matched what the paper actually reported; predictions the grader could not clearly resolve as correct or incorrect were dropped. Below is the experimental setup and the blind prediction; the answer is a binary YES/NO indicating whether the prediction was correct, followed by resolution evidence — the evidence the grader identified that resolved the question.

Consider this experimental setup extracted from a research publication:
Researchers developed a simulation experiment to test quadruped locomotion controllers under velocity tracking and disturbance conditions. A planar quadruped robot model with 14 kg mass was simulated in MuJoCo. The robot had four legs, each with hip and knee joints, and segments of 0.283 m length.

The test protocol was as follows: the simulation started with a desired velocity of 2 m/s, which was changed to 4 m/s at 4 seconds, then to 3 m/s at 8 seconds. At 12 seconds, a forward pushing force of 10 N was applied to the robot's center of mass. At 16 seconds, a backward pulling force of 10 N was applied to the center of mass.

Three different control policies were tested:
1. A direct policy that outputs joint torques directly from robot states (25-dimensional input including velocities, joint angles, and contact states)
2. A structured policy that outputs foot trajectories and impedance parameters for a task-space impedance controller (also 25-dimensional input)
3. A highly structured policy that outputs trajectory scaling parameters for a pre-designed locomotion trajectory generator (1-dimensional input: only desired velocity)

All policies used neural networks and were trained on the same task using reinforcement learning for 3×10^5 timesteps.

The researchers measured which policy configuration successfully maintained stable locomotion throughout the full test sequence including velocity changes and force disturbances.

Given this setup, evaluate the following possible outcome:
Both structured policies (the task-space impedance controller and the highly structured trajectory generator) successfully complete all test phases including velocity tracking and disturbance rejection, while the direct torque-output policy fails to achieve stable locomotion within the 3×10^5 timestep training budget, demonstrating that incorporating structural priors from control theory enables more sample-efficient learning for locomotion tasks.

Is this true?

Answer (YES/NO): NO